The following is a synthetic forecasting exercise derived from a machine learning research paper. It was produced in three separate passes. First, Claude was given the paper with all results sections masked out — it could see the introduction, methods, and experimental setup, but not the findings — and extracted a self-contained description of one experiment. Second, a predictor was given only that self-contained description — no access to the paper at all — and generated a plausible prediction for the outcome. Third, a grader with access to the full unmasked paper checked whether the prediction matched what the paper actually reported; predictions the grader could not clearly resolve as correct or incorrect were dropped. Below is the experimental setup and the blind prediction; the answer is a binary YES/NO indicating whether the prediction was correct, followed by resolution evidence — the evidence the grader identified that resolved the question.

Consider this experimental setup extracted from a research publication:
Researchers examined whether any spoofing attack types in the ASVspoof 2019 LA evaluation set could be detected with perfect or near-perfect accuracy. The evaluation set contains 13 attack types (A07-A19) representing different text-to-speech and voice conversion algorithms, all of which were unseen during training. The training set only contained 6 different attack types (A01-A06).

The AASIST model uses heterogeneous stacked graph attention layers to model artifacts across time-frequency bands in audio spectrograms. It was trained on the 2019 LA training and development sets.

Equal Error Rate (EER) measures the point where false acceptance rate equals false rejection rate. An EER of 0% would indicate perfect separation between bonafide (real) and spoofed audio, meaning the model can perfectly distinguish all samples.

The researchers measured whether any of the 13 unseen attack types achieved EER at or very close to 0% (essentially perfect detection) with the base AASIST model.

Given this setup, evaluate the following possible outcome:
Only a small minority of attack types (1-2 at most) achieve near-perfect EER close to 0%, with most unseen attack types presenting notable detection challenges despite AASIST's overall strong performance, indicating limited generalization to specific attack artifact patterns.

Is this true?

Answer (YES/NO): NO